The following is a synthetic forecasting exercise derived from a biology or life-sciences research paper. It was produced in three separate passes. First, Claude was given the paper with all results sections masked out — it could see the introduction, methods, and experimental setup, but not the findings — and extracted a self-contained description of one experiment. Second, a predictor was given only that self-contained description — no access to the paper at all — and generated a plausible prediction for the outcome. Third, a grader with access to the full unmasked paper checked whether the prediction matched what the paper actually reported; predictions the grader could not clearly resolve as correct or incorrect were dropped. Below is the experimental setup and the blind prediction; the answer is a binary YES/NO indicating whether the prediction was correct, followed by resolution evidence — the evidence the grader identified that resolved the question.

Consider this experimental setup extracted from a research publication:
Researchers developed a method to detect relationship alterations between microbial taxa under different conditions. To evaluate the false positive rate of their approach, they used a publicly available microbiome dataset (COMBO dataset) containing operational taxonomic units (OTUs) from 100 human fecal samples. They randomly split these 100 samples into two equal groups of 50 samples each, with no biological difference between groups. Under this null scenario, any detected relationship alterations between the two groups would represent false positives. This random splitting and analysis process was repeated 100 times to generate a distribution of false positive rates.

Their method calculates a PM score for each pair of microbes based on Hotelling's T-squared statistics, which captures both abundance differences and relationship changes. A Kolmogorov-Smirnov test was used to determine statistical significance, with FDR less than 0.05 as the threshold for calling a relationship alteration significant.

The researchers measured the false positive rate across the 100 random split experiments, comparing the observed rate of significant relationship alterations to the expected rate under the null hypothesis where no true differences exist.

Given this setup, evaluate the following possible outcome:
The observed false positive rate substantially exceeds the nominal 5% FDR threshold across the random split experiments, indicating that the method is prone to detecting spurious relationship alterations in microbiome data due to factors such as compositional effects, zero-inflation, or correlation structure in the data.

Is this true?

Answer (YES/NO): NO